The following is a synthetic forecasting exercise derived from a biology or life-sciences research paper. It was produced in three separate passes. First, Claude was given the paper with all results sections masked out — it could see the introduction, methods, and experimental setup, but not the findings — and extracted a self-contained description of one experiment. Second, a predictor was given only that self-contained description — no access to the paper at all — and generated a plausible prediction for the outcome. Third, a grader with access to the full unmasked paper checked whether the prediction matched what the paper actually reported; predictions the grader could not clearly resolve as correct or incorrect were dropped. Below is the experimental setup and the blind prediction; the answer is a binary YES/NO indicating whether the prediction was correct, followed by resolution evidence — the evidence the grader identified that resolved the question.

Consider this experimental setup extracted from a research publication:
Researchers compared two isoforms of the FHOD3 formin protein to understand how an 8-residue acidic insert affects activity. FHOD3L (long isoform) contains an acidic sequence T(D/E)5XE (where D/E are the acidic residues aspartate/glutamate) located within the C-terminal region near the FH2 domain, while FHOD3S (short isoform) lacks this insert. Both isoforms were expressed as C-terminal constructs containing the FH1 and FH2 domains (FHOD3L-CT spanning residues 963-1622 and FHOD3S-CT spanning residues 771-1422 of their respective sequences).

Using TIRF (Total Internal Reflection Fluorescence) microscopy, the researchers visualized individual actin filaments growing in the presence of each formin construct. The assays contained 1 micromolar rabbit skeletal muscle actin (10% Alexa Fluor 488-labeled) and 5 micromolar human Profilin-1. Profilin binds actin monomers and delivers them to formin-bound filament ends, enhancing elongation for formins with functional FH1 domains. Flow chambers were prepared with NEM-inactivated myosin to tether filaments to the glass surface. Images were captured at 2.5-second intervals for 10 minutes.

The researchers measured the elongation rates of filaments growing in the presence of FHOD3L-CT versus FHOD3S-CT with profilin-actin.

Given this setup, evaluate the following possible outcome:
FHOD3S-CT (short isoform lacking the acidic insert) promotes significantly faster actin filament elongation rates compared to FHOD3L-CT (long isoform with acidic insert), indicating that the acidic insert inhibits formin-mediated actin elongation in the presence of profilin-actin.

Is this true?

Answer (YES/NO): NO